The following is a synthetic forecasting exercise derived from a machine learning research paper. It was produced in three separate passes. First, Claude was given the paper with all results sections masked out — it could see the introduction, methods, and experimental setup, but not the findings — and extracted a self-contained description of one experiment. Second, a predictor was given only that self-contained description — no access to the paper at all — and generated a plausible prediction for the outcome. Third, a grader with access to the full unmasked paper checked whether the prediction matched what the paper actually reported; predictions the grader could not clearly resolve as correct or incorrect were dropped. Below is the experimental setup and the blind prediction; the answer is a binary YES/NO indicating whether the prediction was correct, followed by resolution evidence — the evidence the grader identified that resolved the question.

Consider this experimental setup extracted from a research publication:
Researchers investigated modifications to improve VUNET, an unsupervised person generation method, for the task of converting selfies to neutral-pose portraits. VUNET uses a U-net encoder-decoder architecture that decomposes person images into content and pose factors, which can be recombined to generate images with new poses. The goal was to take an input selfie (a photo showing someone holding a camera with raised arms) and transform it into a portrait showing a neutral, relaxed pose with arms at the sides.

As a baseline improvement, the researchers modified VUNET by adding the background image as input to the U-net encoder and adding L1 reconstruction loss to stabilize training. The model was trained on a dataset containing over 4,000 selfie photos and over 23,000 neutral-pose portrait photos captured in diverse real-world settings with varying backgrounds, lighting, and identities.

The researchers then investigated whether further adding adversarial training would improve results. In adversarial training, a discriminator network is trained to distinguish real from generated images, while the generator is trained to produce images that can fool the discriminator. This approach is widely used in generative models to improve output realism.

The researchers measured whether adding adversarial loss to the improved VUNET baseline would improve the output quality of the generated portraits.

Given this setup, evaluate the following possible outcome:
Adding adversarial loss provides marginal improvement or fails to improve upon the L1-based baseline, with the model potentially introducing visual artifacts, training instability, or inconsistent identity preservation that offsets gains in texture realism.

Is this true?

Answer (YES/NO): YES